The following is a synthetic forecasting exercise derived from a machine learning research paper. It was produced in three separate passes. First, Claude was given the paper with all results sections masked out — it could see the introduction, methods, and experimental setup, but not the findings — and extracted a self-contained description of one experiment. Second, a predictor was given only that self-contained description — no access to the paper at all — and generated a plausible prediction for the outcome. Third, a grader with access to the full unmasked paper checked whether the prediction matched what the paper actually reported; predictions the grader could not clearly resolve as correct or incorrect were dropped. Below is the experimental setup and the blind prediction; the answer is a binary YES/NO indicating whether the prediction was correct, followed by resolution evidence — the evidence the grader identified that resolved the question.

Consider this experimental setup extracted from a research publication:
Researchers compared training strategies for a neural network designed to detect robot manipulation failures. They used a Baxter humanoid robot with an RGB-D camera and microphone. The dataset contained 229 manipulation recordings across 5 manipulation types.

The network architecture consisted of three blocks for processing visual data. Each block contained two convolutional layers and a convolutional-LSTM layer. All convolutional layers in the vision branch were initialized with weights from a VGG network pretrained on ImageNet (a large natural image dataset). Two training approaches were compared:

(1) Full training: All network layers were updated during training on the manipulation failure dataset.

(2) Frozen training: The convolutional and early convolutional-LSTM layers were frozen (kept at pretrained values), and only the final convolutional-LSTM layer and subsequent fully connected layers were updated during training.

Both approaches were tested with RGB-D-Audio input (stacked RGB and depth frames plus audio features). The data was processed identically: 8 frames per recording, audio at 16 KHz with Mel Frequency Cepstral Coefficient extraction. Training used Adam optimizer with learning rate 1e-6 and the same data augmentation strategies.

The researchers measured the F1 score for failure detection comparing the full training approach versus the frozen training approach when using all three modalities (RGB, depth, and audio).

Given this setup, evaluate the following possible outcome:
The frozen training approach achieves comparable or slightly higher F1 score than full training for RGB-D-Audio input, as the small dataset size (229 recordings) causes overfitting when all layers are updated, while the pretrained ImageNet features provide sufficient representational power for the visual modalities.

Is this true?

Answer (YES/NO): NO